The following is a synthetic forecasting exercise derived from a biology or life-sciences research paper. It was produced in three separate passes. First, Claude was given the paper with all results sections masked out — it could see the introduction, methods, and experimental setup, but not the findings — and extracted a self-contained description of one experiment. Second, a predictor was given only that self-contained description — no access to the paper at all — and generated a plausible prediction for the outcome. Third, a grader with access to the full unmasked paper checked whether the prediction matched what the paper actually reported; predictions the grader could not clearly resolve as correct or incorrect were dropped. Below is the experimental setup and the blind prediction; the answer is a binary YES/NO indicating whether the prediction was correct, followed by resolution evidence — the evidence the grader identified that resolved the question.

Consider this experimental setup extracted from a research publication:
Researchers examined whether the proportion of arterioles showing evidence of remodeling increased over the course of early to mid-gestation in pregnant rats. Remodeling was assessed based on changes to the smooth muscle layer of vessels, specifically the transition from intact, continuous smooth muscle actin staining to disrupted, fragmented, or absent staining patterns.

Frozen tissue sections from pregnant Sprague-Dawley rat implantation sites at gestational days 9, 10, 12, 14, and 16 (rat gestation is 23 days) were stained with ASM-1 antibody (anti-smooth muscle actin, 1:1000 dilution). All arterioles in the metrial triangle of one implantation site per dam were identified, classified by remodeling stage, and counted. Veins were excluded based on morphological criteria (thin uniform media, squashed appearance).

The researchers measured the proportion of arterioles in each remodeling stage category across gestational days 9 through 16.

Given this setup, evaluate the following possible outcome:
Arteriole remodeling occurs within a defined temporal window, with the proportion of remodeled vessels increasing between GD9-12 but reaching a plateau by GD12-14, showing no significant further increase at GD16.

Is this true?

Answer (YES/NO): NO